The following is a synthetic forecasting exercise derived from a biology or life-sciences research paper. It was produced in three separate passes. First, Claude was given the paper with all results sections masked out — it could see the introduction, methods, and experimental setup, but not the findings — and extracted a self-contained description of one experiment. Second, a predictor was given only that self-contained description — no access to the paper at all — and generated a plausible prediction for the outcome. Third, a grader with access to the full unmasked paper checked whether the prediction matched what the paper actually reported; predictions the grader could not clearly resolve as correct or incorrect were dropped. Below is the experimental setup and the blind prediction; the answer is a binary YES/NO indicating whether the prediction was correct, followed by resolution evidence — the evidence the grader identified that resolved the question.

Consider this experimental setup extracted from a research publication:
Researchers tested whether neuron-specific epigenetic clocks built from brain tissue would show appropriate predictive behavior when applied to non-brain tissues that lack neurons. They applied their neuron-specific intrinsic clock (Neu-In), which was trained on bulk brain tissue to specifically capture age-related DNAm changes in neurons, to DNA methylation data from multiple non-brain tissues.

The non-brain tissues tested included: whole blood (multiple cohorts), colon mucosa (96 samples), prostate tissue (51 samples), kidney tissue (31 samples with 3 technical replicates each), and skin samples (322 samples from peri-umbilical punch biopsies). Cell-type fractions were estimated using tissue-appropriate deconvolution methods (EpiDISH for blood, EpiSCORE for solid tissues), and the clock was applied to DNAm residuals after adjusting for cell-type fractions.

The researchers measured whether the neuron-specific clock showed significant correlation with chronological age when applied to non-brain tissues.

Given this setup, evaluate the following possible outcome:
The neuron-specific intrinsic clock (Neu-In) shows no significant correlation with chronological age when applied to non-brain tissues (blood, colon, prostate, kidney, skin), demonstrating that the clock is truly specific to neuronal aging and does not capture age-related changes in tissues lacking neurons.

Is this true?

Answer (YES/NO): NO